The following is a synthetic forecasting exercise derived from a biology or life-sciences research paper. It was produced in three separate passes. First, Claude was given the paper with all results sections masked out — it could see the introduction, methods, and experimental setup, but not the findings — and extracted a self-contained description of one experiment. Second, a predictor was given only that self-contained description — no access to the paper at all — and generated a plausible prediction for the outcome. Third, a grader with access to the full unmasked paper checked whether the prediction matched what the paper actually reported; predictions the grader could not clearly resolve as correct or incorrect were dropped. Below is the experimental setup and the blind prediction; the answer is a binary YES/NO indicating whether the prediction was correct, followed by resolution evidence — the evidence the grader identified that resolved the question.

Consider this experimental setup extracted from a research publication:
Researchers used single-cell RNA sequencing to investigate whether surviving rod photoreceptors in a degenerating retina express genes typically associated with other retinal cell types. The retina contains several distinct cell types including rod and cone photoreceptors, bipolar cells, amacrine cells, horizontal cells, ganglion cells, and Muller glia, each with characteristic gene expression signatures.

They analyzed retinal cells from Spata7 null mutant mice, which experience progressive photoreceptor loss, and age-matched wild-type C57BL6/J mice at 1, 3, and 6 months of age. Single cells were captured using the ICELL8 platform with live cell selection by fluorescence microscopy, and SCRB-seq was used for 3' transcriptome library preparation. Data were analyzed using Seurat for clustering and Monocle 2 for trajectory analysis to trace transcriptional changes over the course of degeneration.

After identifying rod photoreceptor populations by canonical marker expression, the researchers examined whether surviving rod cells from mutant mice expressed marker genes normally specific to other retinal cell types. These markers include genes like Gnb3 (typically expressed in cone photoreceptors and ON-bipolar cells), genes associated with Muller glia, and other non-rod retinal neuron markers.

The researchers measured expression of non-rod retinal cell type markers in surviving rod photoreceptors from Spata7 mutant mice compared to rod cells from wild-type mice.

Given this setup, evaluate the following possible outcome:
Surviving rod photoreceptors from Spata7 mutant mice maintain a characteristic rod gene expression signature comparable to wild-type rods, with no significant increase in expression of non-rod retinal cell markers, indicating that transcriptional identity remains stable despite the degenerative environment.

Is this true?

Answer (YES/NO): NO